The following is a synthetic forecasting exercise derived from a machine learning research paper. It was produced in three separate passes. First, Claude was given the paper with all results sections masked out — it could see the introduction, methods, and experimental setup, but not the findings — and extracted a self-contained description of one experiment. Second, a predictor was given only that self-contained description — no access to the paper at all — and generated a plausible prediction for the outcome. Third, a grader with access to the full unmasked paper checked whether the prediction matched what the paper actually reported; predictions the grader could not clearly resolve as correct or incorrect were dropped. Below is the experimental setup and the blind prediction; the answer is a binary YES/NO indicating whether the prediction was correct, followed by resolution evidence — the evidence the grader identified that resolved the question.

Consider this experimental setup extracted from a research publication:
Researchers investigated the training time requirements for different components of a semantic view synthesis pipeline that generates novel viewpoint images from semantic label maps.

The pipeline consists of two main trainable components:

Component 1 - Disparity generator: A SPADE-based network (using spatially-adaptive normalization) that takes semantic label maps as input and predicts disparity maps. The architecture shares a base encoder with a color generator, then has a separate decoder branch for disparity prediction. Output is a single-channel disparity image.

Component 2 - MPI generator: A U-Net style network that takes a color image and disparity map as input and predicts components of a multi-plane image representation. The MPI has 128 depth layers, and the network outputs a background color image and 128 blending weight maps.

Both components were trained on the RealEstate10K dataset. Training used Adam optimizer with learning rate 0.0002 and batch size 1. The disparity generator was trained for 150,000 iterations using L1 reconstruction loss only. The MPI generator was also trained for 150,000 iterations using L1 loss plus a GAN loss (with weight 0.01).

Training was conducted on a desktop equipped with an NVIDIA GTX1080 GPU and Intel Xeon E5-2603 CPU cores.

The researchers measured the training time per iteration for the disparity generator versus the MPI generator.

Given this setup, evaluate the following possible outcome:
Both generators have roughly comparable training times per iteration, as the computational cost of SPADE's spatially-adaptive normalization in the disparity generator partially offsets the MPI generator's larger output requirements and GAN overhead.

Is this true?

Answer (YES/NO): NO